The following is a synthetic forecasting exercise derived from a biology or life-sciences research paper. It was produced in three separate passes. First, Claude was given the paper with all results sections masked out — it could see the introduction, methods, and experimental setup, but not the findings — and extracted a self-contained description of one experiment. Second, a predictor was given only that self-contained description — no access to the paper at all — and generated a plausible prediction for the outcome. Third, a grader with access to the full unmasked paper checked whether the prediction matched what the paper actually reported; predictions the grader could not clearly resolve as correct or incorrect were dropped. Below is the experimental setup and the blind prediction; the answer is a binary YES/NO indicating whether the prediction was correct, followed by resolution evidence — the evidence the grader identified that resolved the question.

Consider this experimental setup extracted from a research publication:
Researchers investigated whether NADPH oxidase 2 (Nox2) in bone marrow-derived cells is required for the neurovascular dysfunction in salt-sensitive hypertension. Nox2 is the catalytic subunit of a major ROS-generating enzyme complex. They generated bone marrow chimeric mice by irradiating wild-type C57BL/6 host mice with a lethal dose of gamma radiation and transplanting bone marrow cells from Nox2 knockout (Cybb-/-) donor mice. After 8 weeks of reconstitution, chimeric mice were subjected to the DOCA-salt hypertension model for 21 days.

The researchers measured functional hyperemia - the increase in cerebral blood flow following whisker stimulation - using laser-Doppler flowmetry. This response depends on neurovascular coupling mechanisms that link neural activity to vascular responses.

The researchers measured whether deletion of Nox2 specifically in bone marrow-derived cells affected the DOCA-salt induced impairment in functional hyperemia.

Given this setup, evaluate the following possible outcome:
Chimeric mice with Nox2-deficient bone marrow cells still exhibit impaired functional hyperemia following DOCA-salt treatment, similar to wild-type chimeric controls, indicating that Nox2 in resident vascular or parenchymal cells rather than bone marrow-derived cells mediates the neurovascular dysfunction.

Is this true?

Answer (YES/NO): NO